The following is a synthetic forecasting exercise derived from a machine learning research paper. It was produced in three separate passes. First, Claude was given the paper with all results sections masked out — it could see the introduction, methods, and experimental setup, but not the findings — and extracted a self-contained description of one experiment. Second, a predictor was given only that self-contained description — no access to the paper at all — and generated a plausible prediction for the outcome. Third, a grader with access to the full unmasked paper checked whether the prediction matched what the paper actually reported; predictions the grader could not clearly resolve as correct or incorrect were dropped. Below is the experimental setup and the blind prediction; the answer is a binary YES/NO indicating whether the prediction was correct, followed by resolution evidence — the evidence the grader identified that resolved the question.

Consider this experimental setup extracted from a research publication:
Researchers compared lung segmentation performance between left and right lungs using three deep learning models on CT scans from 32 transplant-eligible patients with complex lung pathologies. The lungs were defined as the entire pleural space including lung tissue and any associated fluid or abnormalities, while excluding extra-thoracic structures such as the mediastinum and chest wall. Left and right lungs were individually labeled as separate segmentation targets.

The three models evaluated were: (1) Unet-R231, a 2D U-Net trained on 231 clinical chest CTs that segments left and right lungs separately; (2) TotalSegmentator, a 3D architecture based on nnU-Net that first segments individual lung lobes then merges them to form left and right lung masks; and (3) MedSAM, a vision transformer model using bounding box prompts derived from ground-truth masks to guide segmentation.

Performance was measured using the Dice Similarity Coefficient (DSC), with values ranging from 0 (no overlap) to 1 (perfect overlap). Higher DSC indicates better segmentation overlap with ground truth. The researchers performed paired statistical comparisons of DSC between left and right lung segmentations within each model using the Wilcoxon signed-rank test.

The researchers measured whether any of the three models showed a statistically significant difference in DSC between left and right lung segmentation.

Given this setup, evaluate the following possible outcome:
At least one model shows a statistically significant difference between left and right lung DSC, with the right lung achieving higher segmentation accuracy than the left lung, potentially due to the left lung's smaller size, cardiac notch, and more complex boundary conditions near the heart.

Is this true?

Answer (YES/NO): NO